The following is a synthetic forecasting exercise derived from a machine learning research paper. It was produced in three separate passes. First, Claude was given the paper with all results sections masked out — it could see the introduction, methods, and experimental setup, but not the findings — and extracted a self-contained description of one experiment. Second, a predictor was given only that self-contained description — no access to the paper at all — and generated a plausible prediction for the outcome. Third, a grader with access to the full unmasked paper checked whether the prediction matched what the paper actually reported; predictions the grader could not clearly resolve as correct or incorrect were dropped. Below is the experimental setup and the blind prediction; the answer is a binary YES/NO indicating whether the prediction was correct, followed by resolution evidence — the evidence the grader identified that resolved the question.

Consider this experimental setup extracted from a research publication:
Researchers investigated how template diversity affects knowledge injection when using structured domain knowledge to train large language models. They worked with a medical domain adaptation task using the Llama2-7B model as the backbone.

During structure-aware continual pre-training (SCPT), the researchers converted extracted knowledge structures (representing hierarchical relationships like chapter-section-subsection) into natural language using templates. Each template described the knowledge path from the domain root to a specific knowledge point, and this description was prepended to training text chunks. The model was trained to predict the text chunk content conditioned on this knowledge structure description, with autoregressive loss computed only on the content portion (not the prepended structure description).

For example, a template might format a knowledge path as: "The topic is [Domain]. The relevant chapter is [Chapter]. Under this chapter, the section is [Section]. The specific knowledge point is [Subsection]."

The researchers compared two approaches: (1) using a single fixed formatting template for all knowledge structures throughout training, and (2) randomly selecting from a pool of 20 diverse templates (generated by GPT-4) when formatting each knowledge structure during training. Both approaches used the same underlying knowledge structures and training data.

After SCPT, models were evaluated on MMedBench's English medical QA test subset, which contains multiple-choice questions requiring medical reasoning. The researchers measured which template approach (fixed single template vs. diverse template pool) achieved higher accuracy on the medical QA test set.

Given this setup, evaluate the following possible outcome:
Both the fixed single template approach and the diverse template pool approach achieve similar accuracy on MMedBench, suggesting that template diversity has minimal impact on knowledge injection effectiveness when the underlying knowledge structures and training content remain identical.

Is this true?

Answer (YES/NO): NO